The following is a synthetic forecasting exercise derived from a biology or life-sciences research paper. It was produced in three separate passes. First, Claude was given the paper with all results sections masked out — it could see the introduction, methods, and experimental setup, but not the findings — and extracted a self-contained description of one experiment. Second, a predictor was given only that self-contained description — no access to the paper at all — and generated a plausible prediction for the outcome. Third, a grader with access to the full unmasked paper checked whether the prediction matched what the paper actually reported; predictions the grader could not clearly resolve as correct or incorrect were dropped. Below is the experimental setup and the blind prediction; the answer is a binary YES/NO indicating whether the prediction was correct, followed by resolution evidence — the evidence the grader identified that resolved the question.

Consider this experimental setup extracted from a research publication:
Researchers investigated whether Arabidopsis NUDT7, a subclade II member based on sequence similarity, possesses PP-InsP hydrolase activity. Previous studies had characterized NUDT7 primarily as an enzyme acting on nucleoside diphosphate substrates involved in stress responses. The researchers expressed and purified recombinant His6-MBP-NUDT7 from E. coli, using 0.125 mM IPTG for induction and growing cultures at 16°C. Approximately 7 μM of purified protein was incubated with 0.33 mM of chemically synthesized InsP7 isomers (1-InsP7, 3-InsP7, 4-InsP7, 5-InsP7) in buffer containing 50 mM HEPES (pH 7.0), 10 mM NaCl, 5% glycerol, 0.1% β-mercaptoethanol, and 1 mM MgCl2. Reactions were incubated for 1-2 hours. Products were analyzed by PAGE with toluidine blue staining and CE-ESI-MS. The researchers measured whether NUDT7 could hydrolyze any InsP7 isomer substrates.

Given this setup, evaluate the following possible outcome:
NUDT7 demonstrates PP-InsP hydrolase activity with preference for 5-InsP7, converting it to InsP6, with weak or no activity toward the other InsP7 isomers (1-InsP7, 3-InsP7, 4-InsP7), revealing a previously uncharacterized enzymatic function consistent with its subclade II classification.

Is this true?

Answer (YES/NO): NO